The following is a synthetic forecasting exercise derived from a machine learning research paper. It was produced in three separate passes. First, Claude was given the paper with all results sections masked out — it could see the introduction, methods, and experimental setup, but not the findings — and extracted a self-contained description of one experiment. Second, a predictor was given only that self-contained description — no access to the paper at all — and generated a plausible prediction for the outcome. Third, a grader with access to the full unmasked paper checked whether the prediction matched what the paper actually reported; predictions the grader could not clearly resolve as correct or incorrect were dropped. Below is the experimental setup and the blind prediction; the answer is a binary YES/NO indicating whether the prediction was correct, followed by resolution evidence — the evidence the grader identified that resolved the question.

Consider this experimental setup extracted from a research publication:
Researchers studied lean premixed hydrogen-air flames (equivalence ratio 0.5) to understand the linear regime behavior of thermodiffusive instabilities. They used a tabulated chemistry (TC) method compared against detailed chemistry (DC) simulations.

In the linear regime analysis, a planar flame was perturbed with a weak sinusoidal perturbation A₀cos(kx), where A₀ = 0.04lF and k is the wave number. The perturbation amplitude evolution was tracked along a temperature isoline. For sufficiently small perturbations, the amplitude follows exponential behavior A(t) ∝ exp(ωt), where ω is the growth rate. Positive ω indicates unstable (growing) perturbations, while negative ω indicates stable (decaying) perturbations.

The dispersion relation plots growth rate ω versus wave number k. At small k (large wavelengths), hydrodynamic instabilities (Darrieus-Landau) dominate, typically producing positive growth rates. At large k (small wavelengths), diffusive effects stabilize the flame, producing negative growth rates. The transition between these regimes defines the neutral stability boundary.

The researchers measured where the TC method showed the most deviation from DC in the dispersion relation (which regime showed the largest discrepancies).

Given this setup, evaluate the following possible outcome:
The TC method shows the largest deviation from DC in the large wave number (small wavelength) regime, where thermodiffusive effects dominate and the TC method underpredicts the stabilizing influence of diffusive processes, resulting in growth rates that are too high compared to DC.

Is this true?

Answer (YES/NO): YES